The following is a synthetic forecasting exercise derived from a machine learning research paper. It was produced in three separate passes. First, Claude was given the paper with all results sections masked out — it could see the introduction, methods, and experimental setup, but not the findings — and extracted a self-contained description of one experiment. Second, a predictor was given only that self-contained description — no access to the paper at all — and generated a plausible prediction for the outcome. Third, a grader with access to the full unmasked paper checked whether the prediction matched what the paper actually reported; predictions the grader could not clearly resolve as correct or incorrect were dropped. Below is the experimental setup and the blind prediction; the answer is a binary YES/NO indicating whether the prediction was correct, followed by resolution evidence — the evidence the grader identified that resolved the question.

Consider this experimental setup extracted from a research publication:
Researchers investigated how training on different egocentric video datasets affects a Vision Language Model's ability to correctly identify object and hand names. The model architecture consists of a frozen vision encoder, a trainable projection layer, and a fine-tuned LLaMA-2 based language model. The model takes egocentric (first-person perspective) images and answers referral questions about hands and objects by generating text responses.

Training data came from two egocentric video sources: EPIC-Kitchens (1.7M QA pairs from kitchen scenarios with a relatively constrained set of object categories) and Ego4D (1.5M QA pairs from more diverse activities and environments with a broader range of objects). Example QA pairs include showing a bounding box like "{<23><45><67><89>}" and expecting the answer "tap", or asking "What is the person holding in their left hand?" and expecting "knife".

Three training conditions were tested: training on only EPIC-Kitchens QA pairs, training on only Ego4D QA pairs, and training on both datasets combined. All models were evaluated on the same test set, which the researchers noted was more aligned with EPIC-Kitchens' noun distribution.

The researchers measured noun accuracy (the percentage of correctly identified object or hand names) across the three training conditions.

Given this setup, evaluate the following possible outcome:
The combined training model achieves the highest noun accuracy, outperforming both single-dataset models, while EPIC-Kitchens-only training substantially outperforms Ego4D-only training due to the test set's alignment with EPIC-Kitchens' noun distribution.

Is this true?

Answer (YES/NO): NO